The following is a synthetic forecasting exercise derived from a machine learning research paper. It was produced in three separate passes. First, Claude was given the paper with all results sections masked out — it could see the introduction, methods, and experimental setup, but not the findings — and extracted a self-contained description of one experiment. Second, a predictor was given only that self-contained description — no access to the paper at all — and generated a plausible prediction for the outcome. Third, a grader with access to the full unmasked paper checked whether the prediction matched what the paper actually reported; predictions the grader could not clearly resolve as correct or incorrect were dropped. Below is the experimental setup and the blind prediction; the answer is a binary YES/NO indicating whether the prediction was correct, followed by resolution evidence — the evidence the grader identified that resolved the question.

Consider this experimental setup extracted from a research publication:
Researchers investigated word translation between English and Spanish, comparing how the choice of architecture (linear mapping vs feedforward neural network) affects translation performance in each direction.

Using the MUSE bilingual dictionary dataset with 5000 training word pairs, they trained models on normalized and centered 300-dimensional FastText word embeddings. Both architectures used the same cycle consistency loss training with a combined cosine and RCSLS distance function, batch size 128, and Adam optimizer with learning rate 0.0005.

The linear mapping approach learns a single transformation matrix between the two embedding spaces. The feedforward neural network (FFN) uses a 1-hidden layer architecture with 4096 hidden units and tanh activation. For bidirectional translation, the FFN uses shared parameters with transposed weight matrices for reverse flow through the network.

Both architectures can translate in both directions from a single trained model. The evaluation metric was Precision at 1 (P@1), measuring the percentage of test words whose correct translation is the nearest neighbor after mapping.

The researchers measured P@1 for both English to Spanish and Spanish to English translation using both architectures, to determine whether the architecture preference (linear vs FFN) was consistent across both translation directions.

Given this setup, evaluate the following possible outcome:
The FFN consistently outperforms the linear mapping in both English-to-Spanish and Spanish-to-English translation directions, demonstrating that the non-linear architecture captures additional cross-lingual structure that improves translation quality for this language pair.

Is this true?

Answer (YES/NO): NO